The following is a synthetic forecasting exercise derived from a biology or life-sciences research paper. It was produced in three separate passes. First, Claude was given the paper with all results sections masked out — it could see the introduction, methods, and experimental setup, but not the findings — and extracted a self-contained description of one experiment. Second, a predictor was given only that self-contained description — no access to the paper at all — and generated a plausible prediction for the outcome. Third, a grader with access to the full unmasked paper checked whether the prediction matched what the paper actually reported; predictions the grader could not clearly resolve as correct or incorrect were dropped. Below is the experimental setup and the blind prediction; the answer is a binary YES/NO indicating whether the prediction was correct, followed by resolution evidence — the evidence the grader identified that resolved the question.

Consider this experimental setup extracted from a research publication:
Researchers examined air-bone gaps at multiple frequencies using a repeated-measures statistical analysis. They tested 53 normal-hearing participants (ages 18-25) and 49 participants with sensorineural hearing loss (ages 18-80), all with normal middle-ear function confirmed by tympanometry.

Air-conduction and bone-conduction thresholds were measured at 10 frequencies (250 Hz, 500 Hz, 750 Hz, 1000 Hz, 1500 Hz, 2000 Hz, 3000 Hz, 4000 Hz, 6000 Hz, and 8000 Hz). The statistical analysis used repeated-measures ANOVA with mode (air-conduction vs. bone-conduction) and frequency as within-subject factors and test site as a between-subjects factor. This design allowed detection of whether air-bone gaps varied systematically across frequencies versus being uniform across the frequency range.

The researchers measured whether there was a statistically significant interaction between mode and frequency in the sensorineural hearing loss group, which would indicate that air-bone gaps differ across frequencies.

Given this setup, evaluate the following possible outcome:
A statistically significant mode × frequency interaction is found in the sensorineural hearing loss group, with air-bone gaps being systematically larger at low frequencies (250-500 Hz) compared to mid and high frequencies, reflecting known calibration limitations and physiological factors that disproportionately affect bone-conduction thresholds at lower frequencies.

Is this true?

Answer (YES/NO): NO